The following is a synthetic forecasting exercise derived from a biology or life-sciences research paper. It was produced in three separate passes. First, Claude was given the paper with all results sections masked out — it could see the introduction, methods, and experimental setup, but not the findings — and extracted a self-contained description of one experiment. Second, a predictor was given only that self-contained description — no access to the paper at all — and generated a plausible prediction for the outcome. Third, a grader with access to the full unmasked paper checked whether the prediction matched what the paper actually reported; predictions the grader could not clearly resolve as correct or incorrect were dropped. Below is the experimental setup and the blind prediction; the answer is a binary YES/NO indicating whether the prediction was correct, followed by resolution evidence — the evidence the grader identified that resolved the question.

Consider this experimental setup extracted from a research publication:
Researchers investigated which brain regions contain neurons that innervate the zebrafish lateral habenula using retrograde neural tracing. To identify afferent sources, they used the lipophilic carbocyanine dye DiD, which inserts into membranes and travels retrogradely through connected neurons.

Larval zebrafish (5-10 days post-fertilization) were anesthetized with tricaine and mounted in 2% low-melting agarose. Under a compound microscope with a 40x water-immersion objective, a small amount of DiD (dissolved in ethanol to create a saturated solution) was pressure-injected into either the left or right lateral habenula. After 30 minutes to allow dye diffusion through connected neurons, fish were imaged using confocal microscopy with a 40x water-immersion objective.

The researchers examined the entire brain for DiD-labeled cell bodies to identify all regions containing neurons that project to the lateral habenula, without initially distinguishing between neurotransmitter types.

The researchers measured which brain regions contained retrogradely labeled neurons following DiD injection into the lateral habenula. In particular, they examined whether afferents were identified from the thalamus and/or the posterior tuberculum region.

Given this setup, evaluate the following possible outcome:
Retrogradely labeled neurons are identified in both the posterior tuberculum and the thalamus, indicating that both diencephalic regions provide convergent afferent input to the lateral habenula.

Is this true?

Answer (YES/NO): YES